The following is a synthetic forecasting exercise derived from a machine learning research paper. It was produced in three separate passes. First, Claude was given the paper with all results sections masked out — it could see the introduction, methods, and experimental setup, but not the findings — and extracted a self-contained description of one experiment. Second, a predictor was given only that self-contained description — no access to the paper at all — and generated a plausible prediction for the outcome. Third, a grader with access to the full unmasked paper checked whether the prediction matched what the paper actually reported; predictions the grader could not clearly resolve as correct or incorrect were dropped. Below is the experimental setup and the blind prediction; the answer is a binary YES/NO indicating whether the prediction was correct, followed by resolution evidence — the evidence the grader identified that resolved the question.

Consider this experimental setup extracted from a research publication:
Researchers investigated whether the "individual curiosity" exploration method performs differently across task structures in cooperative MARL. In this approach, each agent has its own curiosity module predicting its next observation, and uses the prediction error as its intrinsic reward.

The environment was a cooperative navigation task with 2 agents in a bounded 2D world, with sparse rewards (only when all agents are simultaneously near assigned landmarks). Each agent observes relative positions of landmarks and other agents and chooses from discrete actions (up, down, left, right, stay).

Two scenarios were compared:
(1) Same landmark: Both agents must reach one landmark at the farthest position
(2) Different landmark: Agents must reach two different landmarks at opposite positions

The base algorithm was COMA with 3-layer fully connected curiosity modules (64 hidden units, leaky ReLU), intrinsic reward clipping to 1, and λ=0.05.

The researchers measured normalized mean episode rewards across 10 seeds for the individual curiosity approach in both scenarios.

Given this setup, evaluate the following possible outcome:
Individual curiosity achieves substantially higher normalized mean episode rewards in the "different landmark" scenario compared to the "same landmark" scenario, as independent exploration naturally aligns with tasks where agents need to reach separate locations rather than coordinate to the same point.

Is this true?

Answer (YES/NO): NO